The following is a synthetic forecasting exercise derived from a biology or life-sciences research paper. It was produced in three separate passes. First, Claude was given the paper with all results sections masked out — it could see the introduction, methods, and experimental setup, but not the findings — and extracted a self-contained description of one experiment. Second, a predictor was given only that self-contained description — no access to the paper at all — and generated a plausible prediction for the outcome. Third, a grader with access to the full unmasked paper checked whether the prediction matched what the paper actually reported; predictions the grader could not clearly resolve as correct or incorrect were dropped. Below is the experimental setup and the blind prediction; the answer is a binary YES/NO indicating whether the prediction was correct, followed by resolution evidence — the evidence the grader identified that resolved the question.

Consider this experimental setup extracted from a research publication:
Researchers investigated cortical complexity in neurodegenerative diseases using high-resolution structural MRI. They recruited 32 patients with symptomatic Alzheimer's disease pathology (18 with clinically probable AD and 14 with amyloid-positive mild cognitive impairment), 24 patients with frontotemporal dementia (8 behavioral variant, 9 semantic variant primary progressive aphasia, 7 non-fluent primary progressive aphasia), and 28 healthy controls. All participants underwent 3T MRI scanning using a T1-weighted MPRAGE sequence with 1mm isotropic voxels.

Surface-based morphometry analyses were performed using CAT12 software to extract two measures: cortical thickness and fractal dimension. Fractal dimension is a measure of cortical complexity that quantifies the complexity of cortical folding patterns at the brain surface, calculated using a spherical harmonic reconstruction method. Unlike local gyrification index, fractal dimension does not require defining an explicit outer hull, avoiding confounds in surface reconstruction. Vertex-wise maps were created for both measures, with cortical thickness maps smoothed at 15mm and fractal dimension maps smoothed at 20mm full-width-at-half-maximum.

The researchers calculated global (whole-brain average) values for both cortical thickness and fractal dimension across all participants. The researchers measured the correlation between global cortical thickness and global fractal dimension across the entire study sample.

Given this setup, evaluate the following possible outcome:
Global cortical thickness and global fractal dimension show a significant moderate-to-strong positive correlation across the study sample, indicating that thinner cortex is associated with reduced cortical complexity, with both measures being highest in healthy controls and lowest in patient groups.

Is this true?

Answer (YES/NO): NO